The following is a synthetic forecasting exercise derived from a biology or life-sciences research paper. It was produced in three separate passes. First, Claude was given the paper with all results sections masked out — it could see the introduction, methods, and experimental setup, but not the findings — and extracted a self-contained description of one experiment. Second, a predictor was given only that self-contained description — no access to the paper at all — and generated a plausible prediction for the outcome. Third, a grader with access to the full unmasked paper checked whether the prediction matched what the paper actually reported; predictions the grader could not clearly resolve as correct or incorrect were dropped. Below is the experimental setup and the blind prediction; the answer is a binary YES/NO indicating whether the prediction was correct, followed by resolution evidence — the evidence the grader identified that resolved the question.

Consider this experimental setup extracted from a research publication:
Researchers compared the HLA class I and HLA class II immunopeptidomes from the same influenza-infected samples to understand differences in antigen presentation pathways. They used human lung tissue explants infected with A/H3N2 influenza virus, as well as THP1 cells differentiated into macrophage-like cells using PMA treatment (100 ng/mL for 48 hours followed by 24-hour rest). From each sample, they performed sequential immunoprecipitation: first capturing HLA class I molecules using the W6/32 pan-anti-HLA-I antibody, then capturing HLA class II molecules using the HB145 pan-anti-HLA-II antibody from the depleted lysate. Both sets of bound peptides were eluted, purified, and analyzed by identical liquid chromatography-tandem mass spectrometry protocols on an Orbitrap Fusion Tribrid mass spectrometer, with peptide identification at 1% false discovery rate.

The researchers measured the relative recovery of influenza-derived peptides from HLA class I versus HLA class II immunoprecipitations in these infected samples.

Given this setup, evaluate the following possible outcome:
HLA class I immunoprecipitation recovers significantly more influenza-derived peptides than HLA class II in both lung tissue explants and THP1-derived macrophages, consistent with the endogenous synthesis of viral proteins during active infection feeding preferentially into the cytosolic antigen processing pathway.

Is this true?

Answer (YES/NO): YES